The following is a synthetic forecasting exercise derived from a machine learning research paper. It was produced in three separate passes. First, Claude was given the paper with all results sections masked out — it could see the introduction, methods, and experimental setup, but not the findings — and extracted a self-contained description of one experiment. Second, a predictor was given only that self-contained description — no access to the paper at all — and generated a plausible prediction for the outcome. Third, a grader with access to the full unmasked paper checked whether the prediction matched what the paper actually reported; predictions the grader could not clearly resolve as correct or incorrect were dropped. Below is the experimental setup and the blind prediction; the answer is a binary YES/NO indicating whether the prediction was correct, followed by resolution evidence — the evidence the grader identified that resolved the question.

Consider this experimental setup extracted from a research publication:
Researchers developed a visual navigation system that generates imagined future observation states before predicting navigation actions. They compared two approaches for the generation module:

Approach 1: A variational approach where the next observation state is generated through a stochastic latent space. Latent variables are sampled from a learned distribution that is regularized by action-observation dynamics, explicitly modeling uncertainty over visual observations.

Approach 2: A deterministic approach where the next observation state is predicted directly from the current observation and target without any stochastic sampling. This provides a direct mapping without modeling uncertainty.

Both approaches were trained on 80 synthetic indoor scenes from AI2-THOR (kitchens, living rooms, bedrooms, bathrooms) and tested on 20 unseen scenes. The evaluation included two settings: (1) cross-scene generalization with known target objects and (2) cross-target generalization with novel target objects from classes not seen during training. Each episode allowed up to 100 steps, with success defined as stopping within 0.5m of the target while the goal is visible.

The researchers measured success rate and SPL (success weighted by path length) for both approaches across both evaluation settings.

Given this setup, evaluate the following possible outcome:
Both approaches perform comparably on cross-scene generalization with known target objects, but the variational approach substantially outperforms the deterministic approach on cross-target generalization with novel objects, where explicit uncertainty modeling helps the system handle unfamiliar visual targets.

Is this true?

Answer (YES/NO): NO